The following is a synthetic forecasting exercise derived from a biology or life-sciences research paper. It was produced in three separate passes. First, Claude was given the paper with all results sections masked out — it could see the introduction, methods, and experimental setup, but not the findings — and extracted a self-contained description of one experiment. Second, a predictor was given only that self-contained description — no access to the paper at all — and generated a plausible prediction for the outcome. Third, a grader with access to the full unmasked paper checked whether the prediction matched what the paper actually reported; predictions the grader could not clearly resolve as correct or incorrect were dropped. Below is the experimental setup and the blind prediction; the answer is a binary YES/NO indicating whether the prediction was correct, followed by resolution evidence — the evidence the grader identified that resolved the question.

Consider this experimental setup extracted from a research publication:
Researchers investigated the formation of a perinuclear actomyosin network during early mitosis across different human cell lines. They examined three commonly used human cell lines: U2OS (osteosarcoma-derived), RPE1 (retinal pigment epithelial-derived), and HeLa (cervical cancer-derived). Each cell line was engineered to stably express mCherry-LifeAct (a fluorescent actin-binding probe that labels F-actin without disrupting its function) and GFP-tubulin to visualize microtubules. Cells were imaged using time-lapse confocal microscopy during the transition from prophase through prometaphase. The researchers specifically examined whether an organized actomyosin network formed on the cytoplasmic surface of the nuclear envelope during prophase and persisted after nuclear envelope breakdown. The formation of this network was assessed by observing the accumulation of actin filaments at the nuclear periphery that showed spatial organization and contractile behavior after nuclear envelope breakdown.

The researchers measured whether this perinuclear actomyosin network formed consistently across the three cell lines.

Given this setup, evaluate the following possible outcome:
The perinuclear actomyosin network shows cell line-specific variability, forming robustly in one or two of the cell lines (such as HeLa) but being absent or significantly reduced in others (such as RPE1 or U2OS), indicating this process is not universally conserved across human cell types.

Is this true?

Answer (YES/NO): NO